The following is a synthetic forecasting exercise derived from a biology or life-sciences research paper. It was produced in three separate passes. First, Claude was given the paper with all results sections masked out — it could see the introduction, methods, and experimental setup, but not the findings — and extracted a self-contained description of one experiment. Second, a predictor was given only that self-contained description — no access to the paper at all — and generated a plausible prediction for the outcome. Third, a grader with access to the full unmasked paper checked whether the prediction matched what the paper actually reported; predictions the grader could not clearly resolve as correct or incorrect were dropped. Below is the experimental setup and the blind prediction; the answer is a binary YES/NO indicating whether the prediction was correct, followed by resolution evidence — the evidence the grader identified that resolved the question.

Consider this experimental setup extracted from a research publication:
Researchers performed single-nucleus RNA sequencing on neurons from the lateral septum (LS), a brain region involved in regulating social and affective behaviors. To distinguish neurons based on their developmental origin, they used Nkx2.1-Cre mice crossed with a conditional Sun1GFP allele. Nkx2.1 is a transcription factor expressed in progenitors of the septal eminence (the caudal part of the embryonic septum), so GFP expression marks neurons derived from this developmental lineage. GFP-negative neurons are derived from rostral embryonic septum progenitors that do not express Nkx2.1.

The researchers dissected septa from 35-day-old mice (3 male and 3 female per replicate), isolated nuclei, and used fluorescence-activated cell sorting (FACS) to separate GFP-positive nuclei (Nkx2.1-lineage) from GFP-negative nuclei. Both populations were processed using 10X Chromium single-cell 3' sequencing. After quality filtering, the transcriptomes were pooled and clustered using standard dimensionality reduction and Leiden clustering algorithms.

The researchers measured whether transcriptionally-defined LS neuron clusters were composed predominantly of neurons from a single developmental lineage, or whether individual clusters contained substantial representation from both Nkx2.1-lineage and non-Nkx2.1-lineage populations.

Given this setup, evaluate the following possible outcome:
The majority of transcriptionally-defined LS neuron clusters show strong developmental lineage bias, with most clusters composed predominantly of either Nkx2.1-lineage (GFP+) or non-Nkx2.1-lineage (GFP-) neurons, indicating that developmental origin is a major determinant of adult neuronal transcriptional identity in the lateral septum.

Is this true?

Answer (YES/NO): YES